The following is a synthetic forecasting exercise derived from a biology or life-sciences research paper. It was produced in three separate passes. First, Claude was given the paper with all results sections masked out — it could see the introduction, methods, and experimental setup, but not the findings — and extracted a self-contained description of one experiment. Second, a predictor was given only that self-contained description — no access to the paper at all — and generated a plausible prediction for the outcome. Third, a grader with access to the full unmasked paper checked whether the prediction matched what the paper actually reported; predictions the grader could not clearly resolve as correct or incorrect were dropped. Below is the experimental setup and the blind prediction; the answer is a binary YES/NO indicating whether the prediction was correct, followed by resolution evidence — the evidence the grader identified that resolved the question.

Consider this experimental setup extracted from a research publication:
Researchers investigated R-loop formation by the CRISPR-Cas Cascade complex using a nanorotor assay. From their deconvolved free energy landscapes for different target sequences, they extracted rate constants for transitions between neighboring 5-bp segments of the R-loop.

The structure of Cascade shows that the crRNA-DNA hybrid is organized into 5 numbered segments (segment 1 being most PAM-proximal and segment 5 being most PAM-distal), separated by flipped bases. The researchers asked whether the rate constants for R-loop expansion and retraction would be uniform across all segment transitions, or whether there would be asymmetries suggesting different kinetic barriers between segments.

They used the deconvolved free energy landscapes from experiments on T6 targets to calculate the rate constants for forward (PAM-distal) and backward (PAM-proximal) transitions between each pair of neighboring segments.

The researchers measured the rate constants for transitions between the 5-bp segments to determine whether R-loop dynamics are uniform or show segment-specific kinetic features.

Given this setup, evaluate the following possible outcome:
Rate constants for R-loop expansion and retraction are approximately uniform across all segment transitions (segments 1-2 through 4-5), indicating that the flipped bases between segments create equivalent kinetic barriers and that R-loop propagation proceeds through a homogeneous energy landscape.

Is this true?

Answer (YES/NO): NO